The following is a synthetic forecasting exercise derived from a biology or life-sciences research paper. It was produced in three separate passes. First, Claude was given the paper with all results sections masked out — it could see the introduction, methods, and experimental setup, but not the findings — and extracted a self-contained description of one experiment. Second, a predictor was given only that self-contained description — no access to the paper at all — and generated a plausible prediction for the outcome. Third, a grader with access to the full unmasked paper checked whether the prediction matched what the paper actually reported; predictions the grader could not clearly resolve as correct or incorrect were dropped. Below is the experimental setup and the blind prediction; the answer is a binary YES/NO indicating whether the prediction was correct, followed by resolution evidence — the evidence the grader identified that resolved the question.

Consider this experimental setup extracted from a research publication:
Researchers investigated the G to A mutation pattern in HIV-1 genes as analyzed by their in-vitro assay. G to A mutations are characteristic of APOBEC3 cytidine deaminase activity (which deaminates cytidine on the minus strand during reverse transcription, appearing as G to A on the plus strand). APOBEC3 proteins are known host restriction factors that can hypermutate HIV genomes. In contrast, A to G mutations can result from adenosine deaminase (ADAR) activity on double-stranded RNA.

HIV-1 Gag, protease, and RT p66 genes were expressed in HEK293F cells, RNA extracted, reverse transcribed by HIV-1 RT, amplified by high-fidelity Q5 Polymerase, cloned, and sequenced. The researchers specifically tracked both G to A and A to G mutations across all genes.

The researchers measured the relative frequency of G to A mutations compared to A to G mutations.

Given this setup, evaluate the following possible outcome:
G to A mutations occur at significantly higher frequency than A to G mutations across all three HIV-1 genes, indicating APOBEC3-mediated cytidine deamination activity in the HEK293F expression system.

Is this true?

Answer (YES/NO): NO